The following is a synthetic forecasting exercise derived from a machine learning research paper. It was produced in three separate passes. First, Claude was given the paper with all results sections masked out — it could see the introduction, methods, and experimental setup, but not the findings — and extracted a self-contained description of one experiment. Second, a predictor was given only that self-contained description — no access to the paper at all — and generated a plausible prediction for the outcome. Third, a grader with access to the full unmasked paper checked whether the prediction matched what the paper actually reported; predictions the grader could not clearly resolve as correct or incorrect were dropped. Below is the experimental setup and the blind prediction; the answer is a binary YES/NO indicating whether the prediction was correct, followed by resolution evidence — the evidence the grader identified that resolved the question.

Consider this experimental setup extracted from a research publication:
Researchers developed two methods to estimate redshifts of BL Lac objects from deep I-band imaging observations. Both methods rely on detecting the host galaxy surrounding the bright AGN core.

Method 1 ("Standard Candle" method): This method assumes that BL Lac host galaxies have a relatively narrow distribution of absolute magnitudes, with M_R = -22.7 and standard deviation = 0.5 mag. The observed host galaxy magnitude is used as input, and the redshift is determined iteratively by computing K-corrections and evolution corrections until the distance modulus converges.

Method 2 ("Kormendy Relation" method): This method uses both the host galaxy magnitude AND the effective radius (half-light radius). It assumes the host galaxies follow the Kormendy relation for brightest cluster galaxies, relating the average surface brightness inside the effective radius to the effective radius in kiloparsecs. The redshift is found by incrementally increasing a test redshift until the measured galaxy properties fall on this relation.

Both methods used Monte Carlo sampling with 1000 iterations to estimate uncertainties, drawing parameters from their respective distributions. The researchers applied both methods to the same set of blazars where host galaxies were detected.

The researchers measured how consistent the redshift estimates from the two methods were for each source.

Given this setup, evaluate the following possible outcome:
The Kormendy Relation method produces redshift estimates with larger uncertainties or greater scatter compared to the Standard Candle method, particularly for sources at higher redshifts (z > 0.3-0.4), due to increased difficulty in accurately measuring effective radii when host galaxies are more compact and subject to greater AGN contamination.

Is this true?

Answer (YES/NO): NO